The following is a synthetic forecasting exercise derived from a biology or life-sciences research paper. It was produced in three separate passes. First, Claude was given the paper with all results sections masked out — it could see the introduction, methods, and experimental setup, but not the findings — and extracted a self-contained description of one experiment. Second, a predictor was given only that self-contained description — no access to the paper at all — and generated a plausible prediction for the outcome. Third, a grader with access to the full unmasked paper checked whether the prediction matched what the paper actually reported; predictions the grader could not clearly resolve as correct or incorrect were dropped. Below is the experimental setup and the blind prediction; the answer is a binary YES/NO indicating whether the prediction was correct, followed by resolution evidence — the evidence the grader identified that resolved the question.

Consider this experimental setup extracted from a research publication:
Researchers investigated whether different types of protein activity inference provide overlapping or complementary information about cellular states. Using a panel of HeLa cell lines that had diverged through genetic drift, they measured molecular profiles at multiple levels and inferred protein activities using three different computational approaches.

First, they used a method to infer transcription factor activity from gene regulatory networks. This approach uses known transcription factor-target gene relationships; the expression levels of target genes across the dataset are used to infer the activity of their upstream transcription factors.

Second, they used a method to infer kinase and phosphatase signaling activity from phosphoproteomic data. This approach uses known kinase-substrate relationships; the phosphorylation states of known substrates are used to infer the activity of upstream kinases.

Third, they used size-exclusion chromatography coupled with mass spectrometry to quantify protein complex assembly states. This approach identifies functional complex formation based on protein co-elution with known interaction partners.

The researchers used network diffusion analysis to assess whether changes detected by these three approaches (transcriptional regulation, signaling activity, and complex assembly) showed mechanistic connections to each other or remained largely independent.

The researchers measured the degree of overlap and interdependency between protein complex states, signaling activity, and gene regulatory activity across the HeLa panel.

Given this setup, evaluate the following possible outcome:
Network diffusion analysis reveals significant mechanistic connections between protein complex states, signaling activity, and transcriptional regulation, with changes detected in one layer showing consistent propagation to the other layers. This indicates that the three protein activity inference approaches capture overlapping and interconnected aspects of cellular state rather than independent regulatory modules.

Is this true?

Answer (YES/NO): NO